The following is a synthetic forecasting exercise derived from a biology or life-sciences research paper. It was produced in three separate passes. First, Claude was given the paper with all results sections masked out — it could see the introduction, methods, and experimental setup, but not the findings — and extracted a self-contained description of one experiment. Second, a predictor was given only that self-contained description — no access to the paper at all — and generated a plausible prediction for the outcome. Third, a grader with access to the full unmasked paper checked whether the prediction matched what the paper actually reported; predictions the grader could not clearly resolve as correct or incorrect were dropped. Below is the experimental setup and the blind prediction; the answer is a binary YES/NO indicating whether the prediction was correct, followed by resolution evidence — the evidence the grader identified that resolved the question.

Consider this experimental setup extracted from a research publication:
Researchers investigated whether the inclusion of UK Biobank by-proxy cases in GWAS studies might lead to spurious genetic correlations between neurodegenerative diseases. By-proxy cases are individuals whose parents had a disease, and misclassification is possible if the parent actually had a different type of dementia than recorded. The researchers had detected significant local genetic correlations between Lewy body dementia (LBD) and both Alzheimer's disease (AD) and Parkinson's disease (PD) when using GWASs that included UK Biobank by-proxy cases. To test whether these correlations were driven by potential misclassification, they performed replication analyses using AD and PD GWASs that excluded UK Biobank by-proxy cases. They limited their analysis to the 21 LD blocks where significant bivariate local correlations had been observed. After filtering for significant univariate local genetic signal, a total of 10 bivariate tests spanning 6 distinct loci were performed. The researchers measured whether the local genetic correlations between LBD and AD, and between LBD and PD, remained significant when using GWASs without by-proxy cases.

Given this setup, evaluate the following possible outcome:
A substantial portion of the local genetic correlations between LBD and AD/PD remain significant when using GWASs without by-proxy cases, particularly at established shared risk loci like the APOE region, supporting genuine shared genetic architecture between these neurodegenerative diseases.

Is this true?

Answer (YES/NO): YES